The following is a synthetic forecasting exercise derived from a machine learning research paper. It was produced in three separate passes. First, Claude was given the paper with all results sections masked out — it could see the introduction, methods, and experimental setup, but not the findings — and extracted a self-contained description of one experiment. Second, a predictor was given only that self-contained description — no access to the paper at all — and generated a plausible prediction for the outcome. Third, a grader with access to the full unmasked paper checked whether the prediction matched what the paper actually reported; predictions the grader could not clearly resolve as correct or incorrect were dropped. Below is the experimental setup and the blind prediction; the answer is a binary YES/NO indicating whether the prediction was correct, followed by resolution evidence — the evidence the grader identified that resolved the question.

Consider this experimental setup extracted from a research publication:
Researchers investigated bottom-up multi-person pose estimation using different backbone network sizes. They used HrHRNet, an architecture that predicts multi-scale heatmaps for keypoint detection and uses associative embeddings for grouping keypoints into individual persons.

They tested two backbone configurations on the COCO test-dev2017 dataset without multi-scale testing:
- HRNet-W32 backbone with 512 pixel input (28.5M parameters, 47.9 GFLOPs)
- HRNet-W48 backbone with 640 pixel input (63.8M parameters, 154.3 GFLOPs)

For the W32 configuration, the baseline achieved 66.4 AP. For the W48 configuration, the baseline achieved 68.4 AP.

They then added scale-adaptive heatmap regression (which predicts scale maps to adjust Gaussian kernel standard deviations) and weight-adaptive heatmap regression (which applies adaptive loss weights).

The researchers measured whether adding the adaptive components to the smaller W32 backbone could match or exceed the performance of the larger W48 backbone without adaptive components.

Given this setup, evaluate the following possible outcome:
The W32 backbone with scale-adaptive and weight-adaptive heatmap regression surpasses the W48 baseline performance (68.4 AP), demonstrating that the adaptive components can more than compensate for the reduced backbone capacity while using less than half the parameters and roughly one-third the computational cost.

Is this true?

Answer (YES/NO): NO